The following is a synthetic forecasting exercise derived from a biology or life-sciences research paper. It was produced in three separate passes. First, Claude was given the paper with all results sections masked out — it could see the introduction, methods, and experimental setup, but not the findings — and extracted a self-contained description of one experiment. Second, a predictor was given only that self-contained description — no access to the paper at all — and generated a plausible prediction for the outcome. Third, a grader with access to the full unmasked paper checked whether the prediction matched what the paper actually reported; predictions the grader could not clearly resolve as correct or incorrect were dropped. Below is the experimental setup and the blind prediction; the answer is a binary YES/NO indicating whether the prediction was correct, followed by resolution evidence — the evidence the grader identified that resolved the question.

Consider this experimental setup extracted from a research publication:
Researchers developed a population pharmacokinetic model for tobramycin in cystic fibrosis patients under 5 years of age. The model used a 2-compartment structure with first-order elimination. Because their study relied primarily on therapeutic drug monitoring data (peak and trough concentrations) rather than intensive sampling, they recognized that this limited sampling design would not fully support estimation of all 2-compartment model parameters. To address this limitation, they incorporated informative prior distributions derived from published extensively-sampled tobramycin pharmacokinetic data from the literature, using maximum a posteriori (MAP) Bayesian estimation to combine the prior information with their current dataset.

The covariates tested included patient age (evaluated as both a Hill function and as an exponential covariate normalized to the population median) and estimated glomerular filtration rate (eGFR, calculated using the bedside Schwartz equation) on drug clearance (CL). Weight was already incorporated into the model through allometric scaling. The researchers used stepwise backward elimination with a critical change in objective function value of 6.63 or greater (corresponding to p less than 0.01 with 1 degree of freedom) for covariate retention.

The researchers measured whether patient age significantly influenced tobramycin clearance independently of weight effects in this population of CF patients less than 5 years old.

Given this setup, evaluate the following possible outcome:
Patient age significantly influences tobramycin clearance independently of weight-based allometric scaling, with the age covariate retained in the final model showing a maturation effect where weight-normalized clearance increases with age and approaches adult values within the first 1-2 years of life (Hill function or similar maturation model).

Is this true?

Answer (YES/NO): NO